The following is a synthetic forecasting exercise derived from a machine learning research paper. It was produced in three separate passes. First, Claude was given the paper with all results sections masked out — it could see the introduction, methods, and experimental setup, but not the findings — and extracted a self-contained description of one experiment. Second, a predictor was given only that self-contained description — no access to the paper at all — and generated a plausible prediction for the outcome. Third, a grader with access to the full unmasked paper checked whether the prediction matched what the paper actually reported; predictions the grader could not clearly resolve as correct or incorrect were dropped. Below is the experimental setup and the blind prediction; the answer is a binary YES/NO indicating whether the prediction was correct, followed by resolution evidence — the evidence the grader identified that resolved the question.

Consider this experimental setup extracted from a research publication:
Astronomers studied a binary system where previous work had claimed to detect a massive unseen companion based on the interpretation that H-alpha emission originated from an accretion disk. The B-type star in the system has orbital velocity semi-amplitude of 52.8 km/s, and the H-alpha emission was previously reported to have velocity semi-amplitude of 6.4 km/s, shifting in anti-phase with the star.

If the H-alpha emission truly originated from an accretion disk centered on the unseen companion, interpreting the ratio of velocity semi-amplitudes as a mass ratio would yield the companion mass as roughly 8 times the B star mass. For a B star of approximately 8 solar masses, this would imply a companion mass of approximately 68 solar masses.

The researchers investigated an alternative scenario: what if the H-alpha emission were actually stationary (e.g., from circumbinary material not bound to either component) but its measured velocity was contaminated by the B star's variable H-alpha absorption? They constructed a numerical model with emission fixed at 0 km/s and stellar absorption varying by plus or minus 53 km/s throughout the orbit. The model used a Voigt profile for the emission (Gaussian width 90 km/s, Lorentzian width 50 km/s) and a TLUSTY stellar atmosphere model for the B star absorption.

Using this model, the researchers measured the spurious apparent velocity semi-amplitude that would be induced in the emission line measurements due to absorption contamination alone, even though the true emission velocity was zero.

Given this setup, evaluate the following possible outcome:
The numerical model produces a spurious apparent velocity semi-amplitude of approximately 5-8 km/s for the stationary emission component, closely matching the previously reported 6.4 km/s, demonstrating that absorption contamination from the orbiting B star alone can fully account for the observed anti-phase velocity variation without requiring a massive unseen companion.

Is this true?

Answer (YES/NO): NO